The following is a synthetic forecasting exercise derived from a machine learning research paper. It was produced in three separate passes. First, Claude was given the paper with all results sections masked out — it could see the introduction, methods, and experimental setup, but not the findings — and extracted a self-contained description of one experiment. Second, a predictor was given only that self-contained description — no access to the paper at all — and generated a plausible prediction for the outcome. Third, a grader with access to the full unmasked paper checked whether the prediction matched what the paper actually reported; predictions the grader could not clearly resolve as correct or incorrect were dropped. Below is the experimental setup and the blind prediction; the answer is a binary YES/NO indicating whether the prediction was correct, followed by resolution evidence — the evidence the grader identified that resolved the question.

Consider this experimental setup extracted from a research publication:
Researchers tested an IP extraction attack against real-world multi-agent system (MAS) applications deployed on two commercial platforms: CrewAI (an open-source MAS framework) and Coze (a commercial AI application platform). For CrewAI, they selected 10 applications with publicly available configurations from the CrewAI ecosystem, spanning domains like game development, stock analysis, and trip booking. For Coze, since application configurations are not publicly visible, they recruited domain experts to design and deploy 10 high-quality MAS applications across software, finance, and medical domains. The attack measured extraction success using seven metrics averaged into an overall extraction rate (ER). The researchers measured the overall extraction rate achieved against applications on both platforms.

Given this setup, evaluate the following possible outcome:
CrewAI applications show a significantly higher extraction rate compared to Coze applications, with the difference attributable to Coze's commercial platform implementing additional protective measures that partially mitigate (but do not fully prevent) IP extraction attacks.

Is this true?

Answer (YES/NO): NO